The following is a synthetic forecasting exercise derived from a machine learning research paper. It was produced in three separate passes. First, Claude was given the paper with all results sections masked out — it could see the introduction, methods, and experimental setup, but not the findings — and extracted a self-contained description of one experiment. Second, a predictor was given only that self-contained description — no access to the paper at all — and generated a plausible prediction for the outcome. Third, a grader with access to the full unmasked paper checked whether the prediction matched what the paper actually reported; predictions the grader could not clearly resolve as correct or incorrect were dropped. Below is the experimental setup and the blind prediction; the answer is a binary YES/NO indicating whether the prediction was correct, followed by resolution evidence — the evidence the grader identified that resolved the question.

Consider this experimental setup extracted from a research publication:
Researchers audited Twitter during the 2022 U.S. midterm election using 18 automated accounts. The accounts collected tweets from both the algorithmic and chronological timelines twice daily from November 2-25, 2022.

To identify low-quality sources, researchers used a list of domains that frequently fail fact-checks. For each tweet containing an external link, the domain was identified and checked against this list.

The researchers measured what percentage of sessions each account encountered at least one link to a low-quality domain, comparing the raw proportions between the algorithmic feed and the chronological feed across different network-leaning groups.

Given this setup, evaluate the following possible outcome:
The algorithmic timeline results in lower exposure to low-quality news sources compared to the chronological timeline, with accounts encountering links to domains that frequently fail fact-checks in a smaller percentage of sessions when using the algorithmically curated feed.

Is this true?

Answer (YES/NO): YES